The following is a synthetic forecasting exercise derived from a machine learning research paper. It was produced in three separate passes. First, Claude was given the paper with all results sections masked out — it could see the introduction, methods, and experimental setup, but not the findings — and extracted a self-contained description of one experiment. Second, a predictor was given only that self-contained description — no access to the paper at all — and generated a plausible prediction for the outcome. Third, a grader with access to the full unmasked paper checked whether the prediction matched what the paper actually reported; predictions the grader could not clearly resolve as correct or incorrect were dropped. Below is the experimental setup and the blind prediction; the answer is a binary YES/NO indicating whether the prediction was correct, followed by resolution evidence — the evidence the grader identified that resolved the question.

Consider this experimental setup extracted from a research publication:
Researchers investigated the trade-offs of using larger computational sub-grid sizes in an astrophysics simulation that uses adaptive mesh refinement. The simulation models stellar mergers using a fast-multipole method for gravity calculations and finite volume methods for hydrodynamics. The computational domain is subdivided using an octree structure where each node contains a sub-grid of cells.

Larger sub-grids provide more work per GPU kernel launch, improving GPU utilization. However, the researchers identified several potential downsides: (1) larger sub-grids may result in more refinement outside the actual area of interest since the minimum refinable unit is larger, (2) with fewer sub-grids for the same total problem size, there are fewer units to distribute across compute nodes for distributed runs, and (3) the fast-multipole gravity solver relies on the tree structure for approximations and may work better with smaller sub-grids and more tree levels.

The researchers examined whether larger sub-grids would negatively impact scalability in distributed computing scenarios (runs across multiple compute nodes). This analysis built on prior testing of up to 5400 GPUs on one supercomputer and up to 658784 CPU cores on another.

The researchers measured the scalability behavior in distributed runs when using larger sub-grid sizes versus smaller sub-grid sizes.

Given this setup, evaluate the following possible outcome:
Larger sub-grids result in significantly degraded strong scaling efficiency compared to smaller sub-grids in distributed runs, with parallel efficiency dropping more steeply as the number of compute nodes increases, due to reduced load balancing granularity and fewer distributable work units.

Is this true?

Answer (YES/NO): YES